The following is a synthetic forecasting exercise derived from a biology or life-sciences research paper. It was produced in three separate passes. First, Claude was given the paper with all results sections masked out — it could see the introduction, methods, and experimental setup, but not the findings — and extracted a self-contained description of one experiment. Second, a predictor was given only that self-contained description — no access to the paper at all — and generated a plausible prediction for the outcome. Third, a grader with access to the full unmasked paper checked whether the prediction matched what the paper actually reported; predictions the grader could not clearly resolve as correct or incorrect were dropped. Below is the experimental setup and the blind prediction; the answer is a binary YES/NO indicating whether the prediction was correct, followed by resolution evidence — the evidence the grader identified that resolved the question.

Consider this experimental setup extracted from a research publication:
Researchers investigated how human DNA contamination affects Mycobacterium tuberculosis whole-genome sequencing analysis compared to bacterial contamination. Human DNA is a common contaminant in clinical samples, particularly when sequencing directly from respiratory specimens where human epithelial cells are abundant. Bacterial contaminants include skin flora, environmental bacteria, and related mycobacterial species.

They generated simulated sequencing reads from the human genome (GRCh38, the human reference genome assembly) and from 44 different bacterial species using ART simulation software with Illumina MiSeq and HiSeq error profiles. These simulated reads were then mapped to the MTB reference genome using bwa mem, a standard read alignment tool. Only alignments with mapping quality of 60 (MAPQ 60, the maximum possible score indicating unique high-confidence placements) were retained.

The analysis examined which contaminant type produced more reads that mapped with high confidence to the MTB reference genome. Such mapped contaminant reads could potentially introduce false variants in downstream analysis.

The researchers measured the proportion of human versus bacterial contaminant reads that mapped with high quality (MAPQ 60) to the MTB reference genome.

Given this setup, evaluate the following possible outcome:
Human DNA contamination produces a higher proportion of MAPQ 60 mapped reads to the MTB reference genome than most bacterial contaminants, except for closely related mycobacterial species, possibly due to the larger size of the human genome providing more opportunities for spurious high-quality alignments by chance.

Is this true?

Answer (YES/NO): NO